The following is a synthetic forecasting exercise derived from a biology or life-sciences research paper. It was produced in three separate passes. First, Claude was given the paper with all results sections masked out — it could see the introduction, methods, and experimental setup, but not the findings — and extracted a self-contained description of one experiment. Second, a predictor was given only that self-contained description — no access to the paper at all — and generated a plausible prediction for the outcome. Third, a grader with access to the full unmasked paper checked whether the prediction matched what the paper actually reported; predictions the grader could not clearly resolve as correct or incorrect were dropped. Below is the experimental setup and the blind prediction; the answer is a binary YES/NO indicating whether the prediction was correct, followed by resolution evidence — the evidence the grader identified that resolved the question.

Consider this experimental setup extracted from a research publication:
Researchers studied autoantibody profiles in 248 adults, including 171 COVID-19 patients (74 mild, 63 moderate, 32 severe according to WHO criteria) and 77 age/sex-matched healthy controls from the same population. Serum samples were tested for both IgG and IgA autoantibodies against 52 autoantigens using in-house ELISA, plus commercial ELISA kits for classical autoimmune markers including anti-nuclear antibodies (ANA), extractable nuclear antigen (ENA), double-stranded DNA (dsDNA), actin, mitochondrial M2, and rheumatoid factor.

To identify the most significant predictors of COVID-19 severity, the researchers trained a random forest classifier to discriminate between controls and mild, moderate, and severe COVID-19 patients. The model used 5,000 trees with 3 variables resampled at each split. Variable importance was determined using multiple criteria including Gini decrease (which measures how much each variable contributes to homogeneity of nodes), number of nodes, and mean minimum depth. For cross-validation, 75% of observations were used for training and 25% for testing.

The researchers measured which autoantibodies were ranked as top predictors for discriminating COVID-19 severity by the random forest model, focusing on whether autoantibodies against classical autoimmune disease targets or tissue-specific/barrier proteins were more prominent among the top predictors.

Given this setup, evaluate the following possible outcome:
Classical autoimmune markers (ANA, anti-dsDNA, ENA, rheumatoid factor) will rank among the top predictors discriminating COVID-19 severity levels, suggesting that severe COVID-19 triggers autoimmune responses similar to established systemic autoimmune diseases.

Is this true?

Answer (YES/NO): NO